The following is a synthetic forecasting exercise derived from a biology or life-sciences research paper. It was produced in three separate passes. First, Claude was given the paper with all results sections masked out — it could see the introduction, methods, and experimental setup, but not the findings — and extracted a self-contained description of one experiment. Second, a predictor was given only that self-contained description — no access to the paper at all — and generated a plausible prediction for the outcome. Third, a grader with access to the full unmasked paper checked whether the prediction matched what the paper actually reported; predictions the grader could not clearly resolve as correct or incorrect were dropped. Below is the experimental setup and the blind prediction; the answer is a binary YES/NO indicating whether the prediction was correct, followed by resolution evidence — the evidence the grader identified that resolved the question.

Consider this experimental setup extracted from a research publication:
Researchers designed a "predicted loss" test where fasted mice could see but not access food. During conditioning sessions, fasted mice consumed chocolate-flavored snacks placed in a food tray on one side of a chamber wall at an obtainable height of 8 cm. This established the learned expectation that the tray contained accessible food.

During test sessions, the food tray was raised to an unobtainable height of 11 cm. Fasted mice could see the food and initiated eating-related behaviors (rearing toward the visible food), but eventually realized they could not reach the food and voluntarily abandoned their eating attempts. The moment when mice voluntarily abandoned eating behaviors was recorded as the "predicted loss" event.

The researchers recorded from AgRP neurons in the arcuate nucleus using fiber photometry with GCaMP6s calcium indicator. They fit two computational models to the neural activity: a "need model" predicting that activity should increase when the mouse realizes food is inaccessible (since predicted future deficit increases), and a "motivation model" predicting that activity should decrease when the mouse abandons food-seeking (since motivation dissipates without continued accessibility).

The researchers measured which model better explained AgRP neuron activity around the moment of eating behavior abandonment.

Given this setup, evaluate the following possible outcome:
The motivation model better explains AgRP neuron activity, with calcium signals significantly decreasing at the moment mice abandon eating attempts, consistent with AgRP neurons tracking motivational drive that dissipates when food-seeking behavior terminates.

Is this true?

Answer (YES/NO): NO